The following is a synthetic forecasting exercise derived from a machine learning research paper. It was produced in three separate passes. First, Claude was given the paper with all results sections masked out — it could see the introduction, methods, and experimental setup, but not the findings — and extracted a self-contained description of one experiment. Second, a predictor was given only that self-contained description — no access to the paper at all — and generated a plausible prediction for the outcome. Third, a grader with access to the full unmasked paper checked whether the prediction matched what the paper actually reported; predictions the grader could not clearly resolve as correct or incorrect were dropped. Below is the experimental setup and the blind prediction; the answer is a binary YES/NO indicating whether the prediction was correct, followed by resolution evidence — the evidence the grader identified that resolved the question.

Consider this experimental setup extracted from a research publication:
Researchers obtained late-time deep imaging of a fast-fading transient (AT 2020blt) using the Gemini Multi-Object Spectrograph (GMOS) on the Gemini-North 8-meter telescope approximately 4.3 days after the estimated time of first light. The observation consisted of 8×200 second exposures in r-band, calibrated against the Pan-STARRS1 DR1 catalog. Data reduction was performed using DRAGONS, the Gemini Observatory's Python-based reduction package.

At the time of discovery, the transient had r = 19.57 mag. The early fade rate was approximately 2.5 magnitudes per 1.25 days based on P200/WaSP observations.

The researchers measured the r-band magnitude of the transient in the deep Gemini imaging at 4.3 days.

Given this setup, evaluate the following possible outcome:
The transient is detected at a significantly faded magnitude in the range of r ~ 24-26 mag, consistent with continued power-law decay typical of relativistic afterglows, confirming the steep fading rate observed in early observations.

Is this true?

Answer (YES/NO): YES